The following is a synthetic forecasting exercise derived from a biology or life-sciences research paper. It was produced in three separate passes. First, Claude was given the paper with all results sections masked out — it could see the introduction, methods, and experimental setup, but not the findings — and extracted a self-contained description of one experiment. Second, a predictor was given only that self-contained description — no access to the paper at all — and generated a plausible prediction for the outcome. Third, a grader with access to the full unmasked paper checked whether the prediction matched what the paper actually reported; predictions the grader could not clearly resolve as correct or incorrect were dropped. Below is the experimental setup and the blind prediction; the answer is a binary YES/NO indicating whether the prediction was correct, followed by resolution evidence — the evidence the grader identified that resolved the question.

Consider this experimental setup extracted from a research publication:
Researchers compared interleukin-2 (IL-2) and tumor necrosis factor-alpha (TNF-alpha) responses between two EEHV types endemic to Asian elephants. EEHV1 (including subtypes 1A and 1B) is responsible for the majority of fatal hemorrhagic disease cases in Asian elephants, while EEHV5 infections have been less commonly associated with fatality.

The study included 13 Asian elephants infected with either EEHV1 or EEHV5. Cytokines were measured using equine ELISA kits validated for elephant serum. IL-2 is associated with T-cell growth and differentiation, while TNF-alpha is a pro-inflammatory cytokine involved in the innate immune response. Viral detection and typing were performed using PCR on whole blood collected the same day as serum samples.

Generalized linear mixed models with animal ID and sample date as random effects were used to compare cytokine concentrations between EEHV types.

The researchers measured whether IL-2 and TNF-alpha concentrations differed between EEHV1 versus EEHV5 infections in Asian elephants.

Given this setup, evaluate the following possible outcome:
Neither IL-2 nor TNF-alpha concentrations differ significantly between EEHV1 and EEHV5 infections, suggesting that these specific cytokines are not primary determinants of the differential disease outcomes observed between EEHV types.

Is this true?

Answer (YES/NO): YES